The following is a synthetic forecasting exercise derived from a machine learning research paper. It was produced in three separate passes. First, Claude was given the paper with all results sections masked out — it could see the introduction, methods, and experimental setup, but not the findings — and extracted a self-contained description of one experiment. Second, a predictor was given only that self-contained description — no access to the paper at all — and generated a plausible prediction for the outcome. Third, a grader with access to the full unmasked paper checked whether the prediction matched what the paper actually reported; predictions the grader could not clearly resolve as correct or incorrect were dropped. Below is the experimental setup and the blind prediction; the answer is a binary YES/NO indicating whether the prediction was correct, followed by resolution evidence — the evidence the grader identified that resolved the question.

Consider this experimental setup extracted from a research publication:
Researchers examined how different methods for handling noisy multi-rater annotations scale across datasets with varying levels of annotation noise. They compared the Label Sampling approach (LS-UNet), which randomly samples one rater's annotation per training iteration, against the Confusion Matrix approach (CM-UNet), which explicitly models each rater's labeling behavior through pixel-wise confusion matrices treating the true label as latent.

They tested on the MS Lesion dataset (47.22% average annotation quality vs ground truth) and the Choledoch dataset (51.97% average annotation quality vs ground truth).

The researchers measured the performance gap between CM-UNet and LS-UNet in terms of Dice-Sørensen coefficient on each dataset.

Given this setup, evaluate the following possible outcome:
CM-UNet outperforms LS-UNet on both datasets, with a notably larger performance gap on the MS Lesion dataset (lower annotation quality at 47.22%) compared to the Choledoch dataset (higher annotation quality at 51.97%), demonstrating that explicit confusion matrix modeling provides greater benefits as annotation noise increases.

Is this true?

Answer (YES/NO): YES